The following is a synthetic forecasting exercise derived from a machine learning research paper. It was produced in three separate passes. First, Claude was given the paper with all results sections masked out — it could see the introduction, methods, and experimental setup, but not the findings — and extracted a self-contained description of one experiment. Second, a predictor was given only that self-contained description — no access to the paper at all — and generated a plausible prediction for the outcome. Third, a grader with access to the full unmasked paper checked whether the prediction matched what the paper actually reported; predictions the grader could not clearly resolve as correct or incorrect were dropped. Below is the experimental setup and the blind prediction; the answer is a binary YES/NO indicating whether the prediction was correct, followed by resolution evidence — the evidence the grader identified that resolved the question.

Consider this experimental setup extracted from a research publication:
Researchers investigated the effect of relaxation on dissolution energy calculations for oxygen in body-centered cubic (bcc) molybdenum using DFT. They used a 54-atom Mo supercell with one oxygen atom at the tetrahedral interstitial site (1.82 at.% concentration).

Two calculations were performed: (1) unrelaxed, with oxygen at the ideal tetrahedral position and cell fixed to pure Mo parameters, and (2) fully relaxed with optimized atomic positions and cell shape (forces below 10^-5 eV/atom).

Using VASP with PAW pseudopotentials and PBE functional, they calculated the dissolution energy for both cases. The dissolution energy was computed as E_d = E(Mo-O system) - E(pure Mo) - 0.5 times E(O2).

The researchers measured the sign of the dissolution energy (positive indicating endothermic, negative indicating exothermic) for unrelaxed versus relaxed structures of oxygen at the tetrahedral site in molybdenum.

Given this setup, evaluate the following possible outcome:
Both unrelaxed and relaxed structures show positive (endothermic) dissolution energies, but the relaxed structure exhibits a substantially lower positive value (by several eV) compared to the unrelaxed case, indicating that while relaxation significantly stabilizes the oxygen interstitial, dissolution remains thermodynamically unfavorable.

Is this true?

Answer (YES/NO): NO